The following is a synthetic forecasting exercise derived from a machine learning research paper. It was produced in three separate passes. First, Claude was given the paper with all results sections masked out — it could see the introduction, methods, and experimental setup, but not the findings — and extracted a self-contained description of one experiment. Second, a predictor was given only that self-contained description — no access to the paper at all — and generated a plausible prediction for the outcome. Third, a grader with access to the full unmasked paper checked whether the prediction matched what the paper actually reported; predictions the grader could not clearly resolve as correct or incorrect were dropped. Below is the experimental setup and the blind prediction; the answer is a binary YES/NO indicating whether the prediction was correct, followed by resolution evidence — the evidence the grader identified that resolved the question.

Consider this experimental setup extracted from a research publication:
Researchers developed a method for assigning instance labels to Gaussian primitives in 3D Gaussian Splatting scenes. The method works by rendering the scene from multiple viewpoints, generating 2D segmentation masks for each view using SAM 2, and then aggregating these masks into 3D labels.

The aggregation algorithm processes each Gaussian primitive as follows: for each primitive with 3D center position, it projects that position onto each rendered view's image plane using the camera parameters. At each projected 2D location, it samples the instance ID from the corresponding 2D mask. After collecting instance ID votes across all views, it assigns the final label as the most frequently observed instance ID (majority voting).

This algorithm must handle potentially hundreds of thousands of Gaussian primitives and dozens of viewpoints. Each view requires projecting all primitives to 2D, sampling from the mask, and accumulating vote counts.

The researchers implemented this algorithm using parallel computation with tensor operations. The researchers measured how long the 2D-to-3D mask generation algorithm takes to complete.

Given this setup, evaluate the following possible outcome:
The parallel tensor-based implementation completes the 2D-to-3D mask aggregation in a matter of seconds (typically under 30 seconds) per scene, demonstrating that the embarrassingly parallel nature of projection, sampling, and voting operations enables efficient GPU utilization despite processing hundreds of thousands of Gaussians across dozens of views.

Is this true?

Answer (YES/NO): YES